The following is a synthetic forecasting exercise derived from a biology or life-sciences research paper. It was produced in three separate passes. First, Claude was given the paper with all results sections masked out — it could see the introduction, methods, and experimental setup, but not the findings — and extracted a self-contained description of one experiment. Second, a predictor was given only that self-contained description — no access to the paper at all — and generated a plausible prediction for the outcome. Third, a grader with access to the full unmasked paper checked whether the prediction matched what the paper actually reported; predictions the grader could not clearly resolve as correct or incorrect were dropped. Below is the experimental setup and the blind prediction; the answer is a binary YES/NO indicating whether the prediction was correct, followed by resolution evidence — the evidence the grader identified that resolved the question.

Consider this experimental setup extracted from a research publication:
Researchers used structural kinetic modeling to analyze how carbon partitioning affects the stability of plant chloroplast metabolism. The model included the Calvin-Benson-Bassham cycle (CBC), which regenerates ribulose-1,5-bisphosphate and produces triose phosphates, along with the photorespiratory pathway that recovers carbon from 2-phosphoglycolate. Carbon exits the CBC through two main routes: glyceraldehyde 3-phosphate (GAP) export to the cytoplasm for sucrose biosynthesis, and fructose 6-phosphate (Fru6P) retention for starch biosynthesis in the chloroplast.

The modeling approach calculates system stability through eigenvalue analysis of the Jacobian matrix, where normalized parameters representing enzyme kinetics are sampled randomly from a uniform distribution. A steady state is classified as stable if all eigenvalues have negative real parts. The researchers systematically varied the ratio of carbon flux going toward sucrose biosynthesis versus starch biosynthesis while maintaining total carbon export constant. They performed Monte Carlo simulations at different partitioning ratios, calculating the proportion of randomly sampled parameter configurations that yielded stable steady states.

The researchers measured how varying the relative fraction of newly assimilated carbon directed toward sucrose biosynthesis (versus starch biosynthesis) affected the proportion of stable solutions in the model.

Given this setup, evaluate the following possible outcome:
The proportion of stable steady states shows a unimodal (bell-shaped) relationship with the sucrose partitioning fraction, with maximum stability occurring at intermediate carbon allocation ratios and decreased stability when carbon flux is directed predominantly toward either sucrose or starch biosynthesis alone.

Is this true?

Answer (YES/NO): NO